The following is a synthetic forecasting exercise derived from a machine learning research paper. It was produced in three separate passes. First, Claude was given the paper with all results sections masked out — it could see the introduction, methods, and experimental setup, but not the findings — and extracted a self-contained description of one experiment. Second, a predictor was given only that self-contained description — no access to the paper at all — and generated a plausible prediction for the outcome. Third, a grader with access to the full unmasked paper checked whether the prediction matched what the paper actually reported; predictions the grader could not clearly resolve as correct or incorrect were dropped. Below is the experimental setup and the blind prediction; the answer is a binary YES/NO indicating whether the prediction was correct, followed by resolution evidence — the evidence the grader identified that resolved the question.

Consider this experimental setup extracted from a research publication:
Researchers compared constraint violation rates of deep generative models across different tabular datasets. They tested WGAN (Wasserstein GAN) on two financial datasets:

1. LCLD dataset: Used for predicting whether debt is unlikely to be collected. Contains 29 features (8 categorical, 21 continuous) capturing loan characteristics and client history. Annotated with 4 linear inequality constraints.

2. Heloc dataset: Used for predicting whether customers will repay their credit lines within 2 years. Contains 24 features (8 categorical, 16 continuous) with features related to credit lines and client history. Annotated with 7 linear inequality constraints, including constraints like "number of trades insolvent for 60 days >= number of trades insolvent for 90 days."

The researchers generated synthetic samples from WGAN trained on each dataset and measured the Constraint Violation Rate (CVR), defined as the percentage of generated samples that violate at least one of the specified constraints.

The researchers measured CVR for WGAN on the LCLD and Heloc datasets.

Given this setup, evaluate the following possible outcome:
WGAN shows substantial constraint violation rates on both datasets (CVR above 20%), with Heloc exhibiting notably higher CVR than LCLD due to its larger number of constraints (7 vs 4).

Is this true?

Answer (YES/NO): NO